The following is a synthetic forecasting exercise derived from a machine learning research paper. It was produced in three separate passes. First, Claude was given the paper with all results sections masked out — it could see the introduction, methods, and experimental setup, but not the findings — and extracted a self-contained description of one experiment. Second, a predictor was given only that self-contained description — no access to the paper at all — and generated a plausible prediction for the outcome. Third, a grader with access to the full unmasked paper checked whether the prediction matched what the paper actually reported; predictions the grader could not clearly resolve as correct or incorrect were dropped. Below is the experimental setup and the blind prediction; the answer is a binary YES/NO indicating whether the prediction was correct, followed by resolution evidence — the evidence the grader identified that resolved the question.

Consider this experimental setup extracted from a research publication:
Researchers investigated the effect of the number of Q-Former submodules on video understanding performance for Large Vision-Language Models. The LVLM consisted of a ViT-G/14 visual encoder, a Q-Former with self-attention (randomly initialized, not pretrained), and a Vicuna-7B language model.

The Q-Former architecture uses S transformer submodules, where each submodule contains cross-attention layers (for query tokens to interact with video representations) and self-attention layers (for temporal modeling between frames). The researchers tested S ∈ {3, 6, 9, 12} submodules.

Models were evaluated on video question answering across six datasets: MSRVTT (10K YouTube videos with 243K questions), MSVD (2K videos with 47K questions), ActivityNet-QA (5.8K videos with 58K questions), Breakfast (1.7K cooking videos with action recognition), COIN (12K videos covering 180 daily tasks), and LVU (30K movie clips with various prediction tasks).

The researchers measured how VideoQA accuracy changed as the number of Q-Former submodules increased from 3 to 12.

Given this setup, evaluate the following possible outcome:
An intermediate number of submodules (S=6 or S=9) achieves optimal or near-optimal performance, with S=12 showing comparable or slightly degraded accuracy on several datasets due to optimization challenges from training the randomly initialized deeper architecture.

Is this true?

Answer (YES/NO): NO